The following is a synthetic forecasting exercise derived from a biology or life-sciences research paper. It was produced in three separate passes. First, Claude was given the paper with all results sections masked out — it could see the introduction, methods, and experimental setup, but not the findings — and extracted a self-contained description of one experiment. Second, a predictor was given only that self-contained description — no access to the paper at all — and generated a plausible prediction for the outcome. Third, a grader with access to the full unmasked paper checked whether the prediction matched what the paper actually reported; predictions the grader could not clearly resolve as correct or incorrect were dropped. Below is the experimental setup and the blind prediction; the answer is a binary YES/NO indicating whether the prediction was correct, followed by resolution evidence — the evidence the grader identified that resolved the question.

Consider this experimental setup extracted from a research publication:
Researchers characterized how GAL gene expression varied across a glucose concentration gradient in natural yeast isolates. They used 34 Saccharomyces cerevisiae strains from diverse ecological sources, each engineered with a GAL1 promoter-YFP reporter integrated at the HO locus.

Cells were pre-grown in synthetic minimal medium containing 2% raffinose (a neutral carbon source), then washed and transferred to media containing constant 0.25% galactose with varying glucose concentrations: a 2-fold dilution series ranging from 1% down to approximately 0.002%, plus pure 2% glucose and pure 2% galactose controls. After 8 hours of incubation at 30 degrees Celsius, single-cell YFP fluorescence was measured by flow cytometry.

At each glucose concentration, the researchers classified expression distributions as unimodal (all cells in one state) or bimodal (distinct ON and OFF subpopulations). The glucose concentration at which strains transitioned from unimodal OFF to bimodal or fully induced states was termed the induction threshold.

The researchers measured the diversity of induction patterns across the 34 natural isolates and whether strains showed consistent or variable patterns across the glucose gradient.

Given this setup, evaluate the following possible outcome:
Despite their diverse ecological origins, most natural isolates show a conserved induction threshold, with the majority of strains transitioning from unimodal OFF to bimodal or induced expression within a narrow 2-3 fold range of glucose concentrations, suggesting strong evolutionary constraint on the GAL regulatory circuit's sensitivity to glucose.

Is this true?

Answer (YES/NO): NO